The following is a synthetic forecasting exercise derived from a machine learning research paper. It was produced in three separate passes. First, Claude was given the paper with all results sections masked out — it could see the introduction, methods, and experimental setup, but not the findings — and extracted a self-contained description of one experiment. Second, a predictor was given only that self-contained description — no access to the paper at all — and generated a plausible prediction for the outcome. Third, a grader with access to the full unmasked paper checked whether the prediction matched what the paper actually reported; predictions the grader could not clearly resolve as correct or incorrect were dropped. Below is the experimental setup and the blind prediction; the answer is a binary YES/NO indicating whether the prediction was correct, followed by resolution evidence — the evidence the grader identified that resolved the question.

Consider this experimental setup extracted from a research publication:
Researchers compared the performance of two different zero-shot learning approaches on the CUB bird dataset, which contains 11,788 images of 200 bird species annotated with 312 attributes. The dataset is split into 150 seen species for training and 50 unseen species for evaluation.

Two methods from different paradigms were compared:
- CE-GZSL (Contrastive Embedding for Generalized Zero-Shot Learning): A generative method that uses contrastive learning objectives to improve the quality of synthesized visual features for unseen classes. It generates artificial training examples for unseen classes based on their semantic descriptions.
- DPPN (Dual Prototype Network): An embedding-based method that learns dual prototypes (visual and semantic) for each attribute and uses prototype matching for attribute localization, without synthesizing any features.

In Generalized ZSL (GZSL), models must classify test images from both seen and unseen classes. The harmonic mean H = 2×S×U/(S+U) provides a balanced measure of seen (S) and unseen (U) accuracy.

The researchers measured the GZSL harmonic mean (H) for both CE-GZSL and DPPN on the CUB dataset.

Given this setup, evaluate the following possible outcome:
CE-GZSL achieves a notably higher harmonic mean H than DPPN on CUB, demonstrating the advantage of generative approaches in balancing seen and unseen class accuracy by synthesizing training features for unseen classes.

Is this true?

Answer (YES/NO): NO